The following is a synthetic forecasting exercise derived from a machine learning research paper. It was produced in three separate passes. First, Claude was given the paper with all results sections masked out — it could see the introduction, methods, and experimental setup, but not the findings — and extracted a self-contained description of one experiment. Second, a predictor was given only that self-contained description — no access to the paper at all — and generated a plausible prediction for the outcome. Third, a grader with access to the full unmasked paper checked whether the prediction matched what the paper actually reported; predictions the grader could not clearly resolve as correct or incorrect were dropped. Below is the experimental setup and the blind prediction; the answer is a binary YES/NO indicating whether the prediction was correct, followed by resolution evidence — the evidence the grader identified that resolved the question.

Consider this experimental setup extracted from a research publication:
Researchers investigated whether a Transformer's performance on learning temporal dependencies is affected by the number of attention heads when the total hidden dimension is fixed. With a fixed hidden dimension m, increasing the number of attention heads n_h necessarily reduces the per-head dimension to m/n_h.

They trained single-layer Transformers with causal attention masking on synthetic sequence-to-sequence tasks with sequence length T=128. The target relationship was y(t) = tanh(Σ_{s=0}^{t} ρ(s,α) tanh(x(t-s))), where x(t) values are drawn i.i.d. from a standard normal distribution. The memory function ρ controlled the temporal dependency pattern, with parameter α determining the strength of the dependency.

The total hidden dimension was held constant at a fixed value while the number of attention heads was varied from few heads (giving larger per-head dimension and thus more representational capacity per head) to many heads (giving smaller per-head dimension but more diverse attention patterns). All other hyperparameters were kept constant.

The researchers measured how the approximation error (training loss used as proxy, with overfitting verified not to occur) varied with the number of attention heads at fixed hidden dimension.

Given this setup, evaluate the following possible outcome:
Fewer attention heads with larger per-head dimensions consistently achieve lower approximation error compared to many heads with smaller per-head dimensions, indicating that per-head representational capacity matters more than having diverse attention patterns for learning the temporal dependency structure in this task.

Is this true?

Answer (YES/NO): NO